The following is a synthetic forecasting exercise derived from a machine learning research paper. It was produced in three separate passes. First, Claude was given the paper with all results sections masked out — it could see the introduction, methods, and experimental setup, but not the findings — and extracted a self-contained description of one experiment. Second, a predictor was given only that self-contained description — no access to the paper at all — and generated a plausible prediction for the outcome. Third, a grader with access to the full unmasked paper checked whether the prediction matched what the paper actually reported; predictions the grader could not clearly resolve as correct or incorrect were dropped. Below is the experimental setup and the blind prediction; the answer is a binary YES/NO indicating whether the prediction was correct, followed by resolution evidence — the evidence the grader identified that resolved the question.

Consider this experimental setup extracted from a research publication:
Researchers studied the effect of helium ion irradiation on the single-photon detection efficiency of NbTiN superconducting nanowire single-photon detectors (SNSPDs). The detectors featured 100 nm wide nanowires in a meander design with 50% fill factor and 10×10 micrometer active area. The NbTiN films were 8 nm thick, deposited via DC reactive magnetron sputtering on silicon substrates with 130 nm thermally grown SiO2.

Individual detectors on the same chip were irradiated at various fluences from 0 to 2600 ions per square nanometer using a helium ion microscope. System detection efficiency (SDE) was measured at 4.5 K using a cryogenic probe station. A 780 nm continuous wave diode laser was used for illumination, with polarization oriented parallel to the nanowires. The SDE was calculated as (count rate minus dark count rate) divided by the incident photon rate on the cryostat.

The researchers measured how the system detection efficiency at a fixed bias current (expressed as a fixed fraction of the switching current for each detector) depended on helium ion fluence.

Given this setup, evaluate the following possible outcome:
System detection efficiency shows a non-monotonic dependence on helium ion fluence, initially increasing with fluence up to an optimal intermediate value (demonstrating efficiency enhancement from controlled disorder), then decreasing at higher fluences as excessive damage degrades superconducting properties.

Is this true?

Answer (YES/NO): NO